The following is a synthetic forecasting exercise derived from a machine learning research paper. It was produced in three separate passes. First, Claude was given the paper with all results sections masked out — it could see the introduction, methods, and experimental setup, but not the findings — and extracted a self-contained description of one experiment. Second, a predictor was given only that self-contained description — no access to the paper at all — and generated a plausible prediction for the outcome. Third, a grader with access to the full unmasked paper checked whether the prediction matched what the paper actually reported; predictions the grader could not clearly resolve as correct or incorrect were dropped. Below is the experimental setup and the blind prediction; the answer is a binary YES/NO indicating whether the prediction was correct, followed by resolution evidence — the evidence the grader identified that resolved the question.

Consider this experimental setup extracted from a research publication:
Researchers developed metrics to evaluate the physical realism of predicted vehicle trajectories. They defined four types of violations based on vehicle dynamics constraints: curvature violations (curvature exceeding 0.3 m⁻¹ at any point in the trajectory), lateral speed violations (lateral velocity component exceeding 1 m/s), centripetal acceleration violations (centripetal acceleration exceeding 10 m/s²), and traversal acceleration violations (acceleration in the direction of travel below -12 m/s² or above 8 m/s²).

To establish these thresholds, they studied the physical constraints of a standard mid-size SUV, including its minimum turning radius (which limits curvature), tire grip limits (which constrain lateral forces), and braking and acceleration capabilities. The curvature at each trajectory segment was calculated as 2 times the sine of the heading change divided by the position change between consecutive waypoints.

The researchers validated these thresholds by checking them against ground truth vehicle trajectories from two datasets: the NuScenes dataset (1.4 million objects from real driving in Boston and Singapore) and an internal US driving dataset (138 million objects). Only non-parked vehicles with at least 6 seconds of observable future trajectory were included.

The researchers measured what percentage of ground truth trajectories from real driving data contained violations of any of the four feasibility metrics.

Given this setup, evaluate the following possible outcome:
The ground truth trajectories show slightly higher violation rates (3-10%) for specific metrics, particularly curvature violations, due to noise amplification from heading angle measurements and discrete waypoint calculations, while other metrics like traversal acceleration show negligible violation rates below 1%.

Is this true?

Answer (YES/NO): NO